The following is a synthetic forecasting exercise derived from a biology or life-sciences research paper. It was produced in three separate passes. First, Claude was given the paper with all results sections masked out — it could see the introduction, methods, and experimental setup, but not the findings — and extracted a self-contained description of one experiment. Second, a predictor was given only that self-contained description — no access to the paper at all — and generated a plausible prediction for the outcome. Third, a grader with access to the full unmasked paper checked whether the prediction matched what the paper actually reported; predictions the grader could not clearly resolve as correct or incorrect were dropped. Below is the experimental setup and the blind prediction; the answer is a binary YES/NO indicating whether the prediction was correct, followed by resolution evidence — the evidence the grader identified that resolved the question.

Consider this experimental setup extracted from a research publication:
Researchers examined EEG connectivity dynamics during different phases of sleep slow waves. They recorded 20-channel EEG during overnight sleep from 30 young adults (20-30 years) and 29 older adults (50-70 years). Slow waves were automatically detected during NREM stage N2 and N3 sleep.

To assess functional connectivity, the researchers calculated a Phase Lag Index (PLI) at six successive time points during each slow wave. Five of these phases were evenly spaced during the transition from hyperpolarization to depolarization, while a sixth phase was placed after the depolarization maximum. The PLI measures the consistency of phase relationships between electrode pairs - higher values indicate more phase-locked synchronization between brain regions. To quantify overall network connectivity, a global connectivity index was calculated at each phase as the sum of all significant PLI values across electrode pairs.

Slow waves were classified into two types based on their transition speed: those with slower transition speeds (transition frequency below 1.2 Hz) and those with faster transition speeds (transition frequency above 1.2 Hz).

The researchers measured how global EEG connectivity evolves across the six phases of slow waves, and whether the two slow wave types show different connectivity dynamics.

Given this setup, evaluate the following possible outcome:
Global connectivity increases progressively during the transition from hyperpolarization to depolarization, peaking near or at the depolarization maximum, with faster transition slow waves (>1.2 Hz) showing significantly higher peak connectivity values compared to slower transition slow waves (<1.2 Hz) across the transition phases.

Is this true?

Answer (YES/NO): NO